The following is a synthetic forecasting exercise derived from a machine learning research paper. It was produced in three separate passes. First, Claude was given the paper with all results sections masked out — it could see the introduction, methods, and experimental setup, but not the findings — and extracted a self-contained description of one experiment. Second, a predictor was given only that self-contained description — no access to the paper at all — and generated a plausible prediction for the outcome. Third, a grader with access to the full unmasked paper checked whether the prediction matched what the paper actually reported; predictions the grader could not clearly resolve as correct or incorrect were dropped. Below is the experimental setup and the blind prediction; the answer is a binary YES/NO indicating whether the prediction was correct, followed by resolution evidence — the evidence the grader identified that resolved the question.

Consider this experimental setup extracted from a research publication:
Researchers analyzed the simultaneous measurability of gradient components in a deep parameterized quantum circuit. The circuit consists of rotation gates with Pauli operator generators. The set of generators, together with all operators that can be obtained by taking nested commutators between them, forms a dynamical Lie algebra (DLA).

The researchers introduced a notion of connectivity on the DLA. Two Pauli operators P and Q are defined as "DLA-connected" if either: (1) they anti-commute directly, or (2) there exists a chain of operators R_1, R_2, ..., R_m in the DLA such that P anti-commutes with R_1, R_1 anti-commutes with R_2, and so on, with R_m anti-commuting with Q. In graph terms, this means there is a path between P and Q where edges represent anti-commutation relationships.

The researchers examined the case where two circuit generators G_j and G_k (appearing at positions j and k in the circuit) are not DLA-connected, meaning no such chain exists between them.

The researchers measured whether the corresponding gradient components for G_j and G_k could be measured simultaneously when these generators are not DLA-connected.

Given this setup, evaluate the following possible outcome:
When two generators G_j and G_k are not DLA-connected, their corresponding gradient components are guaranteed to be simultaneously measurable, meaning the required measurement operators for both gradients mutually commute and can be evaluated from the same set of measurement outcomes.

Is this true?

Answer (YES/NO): YES